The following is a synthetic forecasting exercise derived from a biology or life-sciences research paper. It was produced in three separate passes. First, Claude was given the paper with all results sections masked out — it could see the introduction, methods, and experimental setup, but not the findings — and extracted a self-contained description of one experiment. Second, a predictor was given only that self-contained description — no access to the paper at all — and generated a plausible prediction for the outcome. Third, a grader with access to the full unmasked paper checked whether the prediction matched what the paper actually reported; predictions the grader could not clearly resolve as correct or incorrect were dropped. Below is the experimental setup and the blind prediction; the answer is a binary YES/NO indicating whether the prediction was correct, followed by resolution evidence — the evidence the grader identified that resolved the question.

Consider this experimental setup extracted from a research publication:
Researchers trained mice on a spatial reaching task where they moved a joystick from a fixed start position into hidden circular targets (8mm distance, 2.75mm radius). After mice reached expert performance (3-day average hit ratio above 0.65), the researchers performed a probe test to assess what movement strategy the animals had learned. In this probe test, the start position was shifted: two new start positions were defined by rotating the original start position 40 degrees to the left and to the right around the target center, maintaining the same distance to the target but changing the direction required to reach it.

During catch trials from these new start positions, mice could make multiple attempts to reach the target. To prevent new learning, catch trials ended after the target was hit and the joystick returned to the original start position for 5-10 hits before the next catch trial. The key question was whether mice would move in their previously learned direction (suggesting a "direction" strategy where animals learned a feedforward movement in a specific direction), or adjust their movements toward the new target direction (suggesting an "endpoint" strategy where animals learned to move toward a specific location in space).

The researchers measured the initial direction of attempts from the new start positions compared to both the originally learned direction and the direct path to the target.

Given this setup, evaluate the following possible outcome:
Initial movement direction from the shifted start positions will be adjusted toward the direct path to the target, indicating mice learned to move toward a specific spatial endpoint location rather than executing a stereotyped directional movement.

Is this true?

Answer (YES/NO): NO